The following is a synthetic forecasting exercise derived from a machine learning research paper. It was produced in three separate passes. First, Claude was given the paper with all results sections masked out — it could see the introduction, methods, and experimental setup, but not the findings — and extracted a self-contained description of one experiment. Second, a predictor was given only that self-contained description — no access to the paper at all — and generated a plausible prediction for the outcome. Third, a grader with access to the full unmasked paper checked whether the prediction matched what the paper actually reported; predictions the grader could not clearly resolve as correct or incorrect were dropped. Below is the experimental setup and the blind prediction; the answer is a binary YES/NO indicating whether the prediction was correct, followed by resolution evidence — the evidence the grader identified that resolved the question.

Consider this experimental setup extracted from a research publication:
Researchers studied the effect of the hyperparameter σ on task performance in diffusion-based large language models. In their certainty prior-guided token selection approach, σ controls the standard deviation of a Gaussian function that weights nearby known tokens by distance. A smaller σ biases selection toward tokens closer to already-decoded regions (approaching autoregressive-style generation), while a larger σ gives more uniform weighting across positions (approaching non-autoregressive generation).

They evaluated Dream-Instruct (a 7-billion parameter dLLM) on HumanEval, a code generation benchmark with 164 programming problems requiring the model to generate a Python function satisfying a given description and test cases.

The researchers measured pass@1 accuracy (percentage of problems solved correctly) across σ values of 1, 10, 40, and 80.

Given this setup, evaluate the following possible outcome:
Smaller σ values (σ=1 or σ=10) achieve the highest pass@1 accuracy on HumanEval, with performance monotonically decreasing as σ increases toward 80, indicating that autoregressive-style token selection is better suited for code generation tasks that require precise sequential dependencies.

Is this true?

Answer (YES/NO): NO